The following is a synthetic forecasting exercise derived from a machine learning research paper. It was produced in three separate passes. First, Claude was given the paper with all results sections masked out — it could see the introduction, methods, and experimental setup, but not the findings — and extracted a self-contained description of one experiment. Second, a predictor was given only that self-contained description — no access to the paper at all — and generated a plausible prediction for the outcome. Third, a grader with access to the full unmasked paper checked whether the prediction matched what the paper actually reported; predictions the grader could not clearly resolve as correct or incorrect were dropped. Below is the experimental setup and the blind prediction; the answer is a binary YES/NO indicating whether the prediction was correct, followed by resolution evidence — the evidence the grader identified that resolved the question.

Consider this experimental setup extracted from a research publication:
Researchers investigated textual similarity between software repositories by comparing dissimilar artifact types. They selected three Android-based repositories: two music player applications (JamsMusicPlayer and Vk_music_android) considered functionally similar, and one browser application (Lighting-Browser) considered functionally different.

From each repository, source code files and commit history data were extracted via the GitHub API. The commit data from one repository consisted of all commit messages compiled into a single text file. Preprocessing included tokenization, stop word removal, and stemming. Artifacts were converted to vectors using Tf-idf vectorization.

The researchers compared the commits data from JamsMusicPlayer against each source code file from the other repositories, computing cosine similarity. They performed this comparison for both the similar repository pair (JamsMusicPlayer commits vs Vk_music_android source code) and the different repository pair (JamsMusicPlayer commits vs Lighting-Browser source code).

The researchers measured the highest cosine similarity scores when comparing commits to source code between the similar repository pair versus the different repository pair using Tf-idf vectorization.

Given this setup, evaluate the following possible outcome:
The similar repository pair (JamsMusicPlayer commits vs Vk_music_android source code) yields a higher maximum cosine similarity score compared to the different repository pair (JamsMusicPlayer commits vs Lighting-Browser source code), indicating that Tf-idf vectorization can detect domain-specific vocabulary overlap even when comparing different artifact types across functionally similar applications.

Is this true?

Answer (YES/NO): YES